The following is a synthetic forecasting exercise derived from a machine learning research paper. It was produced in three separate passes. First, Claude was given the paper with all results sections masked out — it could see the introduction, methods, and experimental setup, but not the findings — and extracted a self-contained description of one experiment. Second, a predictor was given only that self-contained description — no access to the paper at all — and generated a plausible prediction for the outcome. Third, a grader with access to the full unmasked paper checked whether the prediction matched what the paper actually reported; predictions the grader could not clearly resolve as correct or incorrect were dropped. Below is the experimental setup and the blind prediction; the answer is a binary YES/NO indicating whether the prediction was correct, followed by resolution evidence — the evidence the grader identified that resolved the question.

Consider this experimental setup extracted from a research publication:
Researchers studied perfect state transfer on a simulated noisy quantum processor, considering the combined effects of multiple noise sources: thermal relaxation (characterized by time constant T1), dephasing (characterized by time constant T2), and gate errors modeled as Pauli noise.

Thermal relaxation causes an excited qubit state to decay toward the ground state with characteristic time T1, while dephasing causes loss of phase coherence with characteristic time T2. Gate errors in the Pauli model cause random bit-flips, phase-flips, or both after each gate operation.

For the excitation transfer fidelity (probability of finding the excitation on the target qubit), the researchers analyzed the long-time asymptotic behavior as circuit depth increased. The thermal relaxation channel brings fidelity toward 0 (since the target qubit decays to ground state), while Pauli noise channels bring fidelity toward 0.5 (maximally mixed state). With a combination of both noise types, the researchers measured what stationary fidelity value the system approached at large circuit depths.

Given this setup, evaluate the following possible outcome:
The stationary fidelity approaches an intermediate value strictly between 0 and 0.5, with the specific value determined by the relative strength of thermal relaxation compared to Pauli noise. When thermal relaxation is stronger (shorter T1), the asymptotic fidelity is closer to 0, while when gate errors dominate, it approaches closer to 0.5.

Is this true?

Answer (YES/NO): YES